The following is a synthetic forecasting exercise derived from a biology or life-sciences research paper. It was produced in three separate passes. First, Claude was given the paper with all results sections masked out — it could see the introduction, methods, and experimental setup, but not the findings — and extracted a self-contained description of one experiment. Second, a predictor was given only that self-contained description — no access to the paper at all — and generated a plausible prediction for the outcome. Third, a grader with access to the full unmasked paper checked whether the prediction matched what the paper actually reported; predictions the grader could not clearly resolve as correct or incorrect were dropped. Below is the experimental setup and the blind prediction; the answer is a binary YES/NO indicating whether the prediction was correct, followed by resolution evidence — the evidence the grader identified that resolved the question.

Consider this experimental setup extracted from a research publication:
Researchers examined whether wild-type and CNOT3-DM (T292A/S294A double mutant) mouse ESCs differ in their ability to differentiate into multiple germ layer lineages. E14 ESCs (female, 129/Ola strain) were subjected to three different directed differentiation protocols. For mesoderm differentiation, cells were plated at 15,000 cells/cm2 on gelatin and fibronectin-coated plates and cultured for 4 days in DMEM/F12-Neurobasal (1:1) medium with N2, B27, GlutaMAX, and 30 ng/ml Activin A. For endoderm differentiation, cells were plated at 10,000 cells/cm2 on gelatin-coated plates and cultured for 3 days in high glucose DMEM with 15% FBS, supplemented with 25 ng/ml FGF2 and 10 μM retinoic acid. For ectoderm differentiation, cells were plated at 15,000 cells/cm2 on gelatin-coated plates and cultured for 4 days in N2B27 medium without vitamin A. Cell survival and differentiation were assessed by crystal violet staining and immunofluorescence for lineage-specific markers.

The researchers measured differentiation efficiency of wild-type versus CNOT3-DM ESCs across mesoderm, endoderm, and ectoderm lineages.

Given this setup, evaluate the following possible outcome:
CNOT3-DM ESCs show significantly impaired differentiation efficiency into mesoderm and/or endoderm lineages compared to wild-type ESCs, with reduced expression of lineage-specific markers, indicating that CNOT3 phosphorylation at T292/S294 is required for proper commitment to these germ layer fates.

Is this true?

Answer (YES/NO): YES